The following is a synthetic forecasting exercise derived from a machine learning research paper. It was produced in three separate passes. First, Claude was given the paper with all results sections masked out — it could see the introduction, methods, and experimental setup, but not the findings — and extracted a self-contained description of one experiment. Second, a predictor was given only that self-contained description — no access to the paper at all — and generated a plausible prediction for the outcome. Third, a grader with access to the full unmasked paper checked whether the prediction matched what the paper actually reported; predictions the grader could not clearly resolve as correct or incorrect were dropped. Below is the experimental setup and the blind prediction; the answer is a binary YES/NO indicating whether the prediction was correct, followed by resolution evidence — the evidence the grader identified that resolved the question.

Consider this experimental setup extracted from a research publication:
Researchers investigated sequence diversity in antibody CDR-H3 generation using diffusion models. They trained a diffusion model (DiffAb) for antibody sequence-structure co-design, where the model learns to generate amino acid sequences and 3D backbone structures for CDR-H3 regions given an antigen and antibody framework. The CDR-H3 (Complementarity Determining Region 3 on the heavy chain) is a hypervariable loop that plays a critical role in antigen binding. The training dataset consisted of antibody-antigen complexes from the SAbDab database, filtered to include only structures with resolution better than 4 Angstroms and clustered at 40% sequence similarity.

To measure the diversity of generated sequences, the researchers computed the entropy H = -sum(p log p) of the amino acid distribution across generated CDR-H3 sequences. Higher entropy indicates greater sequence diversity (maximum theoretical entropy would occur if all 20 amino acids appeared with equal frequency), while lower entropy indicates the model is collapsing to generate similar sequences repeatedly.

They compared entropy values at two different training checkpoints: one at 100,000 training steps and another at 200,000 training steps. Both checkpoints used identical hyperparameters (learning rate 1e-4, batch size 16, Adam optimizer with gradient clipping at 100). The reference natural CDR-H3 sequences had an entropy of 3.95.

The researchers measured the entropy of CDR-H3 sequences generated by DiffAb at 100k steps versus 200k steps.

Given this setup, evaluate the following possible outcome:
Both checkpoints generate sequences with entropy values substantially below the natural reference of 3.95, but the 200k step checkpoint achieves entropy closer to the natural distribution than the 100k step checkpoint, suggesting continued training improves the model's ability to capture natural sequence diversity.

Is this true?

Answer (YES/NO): NO